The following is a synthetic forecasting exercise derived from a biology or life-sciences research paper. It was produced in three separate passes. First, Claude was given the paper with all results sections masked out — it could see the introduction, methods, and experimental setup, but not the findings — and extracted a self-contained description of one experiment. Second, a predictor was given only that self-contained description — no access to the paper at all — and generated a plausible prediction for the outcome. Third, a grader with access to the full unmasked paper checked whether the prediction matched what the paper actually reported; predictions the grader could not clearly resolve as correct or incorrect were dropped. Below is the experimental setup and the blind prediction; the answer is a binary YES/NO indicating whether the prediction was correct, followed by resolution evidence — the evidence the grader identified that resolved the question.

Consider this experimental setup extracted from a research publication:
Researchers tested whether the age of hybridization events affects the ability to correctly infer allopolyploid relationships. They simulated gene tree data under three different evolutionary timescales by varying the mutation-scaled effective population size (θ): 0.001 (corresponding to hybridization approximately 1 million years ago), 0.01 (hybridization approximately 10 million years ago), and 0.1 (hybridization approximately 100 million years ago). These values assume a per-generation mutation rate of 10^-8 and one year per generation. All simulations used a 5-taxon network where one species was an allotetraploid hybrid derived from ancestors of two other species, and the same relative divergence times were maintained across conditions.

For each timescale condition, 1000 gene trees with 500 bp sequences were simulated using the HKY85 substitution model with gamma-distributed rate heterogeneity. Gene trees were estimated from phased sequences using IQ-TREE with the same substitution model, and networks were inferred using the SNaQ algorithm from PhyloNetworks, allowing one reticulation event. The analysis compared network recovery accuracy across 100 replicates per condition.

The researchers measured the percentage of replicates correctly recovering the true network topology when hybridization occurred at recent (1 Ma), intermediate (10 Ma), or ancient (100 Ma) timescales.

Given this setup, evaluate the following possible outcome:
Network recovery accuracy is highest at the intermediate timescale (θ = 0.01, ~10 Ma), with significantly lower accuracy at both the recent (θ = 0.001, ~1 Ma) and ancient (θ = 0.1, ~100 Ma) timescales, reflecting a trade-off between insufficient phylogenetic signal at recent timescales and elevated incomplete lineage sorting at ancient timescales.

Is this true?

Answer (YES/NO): NO